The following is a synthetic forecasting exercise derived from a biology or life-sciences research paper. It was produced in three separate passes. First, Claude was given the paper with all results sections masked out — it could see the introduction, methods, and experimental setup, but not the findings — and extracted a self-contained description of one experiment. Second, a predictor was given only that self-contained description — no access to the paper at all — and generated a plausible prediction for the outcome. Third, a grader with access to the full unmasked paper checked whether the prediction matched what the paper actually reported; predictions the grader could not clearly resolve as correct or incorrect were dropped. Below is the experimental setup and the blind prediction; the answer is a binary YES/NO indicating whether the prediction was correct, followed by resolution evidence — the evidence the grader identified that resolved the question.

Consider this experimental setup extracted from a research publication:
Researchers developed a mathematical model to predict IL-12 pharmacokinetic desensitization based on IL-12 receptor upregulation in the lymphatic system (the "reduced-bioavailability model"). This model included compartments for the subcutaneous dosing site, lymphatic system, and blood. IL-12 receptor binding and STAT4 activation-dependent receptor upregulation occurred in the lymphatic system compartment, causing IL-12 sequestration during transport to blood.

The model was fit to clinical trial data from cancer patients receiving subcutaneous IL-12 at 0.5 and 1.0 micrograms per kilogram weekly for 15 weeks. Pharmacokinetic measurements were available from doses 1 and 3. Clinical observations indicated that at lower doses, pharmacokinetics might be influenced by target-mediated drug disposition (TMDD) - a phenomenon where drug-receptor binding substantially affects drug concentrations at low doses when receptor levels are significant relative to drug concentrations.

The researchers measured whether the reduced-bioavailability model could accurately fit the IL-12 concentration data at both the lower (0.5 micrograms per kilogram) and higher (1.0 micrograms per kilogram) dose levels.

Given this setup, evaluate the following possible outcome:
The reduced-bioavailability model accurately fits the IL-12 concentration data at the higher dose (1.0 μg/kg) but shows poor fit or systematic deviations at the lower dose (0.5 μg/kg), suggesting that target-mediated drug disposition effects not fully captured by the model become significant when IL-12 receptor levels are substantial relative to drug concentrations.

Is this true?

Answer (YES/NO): YES